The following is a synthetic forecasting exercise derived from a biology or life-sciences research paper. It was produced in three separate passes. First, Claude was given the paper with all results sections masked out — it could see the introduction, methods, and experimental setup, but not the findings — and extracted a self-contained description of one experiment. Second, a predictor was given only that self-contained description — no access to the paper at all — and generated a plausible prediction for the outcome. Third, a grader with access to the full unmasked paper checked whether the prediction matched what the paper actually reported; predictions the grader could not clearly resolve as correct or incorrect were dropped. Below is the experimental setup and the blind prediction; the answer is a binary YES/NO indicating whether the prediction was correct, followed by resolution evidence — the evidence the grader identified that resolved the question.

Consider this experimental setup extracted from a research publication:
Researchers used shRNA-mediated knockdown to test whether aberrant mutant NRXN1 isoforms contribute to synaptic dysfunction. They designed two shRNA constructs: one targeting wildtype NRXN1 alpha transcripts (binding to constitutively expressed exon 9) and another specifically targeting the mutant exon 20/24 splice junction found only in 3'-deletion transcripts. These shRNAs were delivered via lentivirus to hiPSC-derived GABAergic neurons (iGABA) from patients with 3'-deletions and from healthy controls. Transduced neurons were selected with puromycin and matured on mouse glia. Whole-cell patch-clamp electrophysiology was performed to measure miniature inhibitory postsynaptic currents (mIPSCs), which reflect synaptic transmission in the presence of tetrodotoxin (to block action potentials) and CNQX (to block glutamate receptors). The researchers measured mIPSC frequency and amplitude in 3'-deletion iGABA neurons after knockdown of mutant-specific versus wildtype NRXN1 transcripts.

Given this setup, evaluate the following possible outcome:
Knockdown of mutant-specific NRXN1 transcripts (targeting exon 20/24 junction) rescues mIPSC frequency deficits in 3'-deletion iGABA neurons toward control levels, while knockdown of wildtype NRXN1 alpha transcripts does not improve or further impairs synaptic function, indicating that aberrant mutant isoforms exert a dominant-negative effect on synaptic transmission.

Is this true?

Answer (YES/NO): NO